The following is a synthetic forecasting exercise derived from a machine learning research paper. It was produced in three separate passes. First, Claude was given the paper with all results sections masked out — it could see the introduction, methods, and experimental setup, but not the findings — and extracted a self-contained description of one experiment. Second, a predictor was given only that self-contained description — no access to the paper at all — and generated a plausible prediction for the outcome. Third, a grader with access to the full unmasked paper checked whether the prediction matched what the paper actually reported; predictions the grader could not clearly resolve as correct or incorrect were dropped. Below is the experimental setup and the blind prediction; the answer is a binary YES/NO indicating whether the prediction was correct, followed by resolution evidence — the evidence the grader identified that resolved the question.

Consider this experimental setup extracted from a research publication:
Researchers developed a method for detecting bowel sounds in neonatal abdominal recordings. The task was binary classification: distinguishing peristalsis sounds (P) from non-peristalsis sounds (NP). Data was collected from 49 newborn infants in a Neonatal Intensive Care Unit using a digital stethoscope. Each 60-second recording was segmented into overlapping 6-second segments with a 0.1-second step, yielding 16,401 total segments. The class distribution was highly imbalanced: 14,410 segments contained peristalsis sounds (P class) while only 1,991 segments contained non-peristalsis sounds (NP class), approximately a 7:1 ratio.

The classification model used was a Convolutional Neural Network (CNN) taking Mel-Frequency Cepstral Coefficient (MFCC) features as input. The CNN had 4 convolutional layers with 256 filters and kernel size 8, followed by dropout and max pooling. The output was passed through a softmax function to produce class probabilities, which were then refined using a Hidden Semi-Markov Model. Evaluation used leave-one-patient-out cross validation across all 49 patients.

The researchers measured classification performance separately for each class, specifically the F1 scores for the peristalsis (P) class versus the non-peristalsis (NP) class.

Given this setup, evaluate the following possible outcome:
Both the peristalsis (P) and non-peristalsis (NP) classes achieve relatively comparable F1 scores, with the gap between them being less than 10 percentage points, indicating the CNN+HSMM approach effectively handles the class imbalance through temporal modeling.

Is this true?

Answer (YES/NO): NO